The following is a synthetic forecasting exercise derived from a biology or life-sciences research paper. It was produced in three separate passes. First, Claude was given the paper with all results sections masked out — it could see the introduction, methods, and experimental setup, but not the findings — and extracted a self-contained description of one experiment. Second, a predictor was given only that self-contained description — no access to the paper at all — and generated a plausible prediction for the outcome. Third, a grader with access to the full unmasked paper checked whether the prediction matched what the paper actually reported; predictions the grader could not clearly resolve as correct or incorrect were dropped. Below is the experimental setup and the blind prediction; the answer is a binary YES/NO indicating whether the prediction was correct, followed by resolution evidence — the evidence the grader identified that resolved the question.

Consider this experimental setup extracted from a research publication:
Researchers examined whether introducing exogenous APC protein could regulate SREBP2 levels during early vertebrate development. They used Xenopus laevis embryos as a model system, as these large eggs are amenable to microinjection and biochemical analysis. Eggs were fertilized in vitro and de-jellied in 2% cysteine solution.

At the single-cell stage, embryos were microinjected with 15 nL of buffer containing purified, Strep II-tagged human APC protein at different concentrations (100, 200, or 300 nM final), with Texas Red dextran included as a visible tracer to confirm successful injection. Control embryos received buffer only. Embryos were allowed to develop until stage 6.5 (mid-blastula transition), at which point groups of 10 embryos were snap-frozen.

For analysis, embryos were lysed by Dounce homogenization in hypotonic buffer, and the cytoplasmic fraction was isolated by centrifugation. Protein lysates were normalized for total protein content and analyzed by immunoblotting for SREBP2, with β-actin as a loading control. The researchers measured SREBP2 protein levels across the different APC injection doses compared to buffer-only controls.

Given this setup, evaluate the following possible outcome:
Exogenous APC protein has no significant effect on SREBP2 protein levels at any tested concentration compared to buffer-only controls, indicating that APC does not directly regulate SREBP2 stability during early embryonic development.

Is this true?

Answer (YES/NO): NO